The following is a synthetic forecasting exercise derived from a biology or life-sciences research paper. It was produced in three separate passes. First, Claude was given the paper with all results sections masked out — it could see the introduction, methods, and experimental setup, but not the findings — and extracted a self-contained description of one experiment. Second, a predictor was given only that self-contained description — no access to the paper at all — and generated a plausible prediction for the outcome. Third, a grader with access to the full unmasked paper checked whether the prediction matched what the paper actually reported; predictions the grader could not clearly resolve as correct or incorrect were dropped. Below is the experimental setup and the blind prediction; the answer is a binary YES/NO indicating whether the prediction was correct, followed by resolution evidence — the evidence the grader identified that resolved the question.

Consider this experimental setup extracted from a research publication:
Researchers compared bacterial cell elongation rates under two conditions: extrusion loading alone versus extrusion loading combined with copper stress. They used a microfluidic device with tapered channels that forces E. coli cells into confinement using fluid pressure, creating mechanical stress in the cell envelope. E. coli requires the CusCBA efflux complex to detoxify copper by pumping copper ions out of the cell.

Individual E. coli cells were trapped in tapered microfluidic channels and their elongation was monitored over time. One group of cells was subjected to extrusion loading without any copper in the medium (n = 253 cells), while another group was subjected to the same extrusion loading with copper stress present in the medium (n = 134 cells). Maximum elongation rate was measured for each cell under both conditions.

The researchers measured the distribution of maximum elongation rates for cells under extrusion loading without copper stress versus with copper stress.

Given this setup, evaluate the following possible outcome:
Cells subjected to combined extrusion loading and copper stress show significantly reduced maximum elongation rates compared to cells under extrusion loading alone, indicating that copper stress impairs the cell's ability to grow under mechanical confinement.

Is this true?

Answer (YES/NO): YES